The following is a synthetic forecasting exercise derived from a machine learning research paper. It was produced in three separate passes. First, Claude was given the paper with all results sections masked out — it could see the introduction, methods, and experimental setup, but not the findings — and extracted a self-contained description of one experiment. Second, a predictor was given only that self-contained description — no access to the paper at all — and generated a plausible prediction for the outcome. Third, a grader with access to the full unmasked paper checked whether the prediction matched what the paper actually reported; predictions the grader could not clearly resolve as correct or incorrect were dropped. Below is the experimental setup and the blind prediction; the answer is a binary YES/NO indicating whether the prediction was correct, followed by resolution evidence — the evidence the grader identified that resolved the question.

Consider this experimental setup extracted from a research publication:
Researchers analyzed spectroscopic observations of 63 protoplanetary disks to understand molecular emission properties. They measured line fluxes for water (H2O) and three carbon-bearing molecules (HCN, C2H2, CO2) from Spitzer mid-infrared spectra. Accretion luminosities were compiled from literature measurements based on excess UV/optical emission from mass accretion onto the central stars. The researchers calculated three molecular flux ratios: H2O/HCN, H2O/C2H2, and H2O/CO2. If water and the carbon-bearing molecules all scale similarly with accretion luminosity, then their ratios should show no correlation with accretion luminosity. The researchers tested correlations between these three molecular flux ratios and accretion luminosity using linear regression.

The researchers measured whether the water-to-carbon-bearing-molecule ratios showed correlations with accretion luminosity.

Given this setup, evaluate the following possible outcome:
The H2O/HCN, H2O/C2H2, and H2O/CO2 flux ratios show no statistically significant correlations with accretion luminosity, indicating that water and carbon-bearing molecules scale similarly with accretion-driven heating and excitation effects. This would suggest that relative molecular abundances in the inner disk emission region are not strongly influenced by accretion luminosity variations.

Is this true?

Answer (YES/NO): YES